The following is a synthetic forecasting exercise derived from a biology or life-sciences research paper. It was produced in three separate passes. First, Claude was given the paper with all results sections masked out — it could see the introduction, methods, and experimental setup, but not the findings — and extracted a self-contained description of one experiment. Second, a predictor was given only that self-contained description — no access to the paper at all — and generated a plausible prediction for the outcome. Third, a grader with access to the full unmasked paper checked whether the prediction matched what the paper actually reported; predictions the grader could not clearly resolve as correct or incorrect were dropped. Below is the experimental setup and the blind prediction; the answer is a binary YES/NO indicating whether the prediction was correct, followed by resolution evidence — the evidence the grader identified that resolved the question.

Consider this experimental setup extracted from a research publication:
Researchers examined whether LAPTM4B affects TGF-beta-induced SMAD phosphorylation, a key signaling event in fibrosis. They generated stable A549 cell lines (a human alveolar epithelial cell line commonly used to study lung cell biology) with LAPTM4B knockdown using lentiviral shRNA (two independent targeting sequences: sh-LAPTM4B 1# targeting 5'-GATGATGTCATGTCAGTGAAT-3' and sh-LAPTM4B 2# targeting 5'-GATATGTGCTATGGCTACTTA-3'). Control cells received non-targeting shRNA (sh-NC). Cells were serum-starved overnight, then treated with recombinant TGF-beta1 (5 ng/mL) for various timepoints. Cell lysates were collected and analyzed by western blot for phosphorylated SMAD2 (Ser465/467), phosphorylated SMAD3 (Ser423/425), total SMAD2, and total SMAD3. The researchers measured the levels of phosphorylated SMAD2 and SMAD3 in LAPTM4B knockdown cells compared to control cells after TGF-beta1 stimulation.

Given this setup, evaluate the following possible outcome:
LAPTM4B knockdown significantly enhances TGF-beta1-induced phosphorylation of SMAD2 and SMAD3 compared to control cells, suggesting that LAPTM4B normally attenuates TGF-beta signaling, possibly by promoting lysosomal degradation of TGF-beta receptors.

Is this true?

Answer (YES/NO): YES